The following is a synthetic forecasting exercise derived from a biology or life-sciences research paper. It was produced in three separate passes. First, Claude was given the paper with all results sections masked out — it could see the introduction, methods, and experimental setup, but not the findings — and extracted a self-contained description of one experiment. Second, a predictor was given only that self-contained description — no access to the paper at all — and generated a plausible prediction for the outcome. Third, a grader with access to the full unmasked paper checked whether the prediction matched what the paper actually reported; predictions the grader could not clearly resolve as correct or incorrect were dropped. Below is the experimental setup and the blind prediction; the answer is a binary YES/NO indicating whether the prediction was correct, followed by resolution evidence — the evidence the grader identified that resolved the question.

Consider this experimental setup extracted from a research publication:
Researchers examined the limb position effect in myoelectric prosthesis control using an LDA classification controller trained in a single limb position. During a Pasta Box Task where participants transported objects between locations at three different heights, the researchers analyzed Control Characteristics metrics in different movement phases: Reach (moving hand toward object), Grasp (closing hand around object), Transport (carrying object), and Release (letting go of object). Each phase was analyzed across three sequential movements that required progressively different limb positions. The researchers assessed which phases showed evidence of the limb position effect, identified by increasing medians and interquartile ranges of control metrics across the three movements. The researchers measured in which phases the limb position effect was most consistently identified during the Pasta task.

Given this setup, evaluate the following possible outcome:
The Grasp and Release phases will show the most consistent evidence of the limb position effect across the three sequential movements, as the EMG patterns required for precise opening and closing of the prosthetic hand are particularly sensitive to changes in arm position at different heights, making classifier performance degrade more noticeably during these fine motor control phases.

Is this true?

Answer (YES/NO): YES